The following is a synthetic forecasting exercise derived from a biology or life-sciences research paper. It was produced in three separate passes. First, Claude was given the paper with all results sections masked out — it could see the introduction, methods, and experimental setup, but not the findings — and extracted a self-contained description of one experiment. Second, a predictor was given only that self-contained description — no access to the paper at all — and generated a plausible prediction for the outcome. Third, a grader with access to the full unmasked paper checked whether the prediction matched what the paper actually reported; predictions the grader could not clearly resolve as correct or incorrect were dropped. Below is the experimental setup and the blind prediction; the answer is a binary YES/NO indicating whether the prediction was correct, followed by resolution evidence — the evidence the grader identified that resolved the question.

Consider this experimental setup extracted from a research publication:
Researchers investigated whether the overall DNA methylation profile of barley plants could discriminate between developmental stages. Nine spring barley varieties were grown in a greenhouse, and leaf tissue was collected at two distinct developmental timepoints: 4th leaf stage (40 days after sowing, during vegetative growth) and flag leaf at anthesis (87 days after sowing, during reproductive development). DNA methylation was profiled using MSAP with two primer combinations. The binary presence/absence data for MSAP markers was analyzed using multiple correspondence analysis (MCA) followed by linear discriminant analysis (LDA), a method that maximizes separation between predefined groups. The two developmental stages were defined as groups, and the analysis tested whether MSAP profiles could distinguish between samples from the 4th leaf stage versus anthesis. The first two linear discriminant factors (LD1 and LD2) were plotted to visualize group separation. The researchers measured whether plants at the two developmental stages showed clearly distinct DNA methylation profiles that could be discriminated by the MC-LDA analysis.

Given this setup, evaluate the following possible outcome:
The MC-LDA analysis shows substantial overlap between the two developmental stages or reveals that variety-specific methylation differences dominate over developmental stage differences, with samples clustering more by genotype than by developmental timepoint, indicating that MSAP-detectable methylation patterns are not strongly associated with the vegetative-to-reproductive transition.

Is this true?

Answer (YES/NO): NO